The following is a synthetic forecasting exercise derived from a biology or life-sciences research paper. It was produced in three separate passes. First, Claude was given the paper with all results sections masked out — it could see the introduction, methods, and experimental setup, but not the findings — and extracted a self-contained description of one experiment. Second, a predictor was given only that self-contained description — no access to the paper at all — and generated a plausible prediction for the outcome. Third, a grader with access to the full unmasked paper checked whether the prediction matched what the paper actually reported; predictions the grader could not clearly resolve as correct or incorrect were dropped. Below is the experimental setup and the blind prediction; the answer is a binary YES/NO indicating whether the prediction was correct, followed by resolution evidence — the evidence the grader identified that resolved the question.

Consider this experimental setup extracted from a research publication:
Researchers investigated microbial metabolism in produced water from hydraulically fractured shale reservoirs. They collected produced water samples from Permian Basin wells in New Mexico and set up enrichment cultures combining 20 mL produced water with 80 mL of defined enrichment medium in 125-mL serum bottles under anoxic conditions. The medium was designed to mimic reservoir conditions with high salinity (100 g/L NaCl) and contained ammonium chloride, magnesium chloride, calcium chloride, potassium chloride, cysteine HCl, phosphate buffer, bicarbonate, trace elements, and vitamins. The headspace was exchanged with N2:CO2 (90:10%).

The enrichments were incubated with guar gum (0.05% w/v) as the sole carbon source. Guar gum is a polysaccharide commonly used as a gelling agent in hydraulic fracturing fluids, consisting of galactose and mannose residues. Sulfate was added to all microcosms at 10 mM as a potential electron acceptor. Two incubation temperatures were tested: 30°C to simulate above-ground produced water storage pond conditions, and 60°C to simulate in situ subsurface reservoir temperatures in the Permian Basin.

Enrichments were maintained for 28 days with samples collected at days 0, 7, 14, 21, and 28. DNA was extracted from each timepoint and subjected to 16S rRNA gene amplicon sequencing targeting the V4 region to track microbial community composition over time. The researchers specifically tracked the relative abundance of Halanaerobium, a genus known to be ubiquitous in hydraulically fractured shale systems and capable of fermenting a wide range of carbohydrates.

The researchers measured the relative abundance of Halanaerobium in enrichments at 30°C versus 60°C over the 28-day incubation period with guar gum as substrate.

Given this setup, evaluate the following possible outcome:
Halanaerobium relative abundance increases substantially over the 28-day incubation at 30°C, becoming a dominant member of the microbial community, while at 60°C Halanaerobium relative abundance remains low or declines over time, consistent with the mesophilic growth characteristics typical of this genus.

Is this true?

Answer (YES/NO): YES